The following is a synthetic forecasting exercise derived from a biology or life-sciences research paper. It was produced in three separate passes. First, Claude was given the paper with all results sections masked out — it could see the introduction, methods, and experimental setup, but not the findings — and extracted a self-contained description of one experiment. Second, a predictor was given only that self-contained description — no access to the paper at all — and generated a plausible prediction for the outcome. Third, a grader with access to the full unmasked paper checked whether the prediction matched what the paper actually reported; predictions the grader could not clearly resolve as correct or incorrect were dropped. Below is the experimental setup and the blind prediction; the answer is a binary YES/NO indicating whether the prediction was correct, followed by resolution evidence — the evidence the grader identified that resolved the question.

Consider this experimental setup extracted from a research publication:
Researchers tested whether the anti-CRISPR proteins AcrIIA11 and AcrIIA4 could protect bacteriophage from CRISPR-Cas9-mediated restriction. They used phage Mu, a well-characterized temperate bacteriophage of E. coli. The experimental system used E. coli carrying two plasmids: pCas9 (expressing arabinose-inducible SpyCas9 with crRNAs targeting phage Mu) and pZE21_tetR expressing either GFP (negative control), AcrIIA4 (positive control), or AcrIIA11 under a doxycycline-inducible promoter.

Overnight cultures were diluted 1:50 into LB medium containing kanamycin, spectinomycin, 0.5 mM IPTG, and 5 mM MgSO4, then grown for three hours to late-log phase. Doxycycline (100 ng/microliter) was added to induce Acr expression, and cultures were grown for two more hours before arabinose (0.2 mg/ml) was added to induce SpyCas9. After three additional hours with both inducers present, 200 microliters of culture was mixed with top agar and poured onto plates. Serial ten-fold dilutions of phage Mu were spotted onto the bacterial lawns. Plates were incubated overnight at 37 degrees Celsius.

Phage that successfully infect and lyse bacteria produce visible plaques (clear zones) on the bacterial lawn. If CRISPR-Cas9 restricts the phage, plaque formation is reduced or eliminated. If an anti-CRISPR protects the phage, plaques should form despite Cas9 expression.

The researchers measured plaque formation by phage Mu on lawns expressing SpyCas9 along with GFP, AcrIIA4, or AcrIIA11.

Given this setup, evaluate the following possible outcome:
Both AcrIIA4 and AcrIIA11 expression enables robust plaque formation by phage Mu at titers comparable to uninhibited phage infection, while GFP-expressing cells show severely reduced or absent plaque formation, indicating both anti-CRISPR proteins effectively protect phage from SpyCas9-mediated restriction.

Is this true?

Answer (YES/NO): YES